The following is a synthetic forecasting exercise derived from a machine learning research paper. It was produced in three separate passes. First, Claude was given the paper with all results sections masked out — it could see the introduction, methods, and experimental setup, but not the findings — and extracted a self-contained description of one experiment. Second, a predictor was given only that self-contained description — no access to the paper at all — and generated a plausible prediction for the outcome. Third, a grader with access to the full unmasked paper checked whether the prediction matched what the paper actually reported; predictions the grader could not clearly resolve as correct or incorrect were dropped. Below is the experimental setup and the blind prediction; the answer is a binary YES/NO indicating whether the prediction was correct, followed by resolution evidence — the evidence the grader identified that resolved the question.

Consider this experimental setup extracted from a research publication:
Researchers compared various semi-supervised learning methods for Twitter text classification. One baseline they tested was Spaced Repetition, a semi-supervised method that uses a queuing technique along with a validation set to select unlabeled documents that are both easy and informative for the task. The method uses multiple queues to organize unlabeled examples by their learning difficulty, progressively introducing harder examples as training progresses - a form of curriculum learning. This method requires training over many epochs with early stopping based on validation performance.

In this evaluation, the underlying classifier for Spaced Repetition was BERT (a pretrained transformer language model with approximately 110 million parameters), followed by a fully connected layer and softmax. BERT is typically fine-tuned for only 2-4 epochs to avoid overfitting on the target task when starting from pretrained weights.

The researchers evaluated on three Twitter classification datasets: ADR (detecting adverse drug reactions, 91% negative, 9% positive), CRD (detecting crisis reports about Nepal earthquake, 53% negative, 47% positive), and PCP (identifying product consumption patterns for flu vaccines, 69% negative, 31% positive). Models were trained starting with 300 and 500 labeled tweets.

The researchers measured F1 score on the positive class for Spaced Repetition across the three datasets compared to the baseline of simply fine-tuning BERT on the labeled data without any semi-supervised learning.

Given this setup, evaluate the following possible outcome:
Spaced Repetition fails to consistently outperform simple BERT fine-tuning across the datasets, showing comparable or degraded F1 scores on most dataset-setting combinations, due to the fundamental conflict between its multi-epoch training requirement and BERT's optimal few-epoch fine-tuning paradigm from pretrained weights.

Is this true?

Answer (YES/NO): YES